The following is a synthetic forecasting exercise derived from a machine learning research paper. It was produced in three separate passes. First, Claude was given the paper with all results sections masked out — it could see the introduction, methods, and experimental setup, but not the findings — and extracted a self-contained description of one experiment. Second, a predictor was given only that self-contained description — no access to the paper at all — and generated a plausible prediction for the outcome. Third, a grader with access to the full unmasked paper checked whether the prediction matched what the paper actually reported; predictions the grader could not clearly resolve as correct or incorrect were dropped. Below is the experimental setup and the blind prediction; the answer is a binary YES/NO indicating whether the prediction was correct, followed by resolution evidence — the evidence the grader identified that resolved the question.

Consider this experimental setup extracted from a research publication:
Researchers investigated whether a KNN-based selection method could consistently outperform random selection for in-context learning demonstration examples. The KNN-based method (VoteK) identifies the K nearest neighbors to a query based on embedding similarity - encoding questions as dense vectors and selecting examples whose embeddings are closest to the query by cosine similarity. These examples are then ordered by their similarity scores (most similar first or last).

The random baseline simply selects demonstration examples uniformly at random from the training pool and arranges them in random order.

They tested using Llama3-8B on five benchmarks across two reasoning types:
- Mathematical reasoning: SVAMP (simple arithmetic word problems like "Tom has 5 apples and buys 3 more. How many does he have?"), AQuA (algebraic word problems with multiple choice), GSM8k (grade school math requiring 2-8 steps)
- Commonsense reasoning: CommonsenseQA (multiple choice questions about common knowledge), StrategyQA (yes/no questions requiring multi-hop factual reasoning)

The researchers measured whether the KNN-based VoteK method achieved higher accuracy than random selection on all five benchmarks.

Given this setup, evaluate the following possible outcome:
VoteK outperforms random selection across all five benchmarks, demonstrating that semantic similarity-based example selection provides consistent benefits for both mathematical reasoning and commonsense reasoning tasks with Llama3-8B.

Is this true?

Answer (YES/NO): NO